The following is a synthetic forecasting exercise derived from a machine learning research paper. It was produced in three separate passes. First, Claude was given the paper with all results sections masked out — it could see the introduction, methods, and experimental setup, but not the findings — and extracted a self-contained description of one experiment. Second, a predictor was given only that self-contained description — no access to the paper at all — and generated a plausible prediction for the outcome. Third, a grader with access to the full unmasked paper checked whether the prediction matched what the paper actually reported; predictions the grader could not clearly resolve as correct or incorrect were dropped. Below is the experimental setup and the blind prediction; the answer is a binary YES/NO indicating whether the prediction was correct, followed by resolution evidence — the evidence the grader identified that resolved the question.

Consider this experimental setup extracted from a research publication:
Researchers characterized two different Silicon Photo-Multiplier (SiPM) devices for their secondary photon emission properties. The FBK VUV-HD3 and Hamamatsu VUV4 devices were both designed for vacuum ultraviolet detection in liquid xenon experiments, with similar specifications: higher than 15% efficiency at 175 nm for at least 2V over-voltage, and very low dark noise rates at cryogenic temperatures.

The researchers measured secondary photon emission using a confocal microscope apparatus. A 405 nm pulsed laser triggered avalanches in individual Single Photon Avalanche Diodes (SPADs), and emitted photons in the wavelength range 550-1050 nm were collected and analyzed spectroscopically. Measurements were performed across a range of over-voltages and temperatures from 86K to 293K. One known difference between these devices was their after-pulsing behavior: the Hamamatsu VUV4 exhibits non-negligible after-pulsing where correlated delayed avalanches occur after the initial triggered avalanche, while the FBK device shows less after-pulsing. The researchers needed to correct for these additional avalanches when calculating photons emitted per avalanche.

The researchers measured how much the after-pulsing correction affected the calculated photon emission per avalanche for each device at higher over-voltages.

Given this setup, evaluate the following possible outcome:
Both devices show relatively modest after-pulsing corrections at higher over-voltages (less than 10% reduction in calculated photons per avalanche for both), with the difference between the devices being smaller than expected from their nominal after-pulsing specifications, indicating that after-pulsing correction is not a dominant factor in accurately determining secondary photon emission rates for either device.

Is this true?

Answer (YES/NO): NO